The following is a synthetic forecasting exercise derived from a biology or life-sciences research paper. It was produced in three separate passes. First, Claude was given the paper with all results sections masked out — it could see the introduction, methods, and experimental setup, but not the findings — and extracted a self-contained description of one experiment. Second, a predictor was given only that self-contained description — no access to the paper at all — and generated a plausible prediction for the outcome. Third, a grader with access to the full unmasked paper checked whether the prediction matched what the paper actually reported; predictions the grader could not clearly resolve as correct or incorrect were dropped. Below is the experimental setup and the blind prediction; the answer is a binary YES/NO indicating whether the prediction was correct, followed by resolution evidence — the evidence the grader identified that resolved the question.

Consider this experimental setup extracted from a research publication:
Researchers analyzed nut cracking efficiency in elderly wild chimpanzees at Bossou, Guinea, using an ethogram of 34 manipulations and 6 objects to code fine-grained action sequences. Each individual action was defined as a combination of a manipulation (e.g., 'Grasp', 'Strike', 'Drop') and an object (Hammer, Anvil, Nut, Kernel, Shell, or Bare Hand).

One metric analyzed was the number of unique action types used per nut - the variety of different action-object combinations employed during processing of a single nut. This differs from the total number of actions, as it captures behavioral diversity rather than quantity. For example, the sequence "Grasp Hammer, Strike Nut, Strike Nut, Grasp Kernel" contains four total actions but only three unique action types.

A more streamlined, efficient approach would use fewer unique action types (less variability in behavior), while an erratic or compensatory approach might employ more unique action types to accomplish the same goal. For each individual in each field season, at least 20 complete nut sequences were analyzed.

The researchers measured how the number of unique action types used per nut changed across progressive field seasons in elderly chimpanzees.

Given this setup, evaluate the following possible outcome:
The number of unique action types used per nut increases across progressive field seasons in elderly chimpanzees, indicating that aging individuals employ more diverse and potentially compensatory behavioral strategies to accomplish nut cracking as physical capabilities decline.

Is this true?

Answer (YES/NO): NO